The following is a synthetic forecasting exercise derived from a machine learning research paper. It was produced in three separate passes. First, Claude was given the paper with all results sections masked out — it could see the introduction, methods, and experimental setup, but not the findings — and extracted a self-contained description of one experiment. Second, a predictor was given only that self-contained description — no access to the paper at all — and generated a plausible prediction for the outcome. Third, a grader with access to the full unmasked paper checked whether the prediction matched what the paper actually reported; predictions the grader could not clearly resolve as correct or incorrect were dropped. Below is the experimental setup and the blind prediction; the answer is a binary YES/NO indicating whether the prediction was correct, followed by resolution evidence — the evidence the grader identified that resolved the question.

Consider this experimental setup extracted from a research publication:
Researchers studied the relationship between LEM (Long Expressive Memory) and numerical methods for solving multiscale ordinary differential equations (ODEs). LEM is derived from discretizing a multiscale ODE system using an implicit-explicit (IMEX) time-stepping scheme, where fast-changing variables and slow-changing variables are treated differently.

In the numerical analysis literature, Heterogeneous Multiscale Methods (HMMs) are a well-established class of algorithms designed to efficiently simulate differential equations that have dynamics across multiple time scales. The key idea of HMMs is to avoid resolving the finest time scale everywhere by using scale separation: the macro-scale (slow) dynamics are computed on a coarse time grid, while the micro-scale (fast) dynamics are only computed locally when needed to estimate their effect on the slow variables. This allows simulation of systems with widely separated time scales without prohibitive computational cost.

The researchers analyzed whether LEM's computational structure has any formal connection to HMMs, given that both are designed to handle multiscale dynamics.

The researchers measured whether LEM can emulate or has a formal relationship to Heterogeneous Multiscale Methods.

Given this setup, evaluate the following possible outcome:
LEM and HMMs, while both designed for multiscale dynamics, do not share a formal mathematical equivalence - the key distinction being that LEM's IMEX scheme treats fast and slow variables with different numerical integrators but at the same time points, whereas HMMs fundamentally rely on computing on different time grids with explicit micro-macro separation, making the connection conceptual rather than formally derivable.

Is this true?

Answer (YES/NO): NO